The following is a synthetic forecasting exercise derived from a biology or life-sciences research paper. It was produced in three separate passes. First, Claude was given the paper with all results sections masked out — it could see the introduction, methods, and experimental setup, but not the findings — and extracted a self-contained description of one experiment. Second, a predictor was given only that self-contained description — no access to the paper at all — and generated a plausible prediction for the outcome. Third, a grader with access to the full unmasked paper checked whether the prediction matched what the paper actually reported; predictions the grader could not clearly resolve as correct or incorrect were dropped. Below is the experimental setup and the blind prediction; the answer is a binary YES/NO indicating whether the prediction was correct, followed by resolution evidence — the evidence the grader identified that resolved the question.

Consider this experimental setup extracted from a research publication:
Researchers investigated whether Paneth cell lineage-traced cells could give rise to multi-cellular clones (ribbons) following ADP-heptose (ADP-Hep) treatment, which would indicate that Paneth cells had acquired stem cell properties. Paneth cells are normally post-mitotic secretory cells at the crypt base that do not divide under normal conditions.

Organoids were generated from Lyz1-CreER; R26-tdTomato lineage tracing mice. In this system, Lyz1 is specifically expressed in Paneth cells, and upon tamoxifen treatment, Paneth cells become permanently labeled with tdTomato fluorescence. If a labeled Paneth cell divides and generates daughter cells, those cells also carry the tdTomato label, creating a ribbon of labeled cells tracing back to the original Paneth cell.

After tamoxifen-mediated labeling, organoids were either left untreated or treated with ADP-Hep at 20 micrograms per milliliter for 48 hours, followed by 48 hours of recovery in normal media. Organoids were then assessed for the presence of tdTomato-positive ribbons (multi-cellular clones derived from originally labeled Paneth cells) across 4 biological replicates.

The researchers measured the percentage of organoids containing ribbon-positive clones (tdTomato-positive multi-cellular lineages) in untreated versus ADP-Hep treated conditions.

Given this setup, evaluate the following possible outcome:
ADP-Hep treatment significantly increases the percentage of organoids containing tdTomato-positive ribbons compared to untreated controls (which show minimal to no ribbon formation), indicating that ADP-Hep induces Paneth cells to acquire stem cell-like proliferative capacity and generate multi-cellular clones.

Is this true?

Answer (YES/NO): YES